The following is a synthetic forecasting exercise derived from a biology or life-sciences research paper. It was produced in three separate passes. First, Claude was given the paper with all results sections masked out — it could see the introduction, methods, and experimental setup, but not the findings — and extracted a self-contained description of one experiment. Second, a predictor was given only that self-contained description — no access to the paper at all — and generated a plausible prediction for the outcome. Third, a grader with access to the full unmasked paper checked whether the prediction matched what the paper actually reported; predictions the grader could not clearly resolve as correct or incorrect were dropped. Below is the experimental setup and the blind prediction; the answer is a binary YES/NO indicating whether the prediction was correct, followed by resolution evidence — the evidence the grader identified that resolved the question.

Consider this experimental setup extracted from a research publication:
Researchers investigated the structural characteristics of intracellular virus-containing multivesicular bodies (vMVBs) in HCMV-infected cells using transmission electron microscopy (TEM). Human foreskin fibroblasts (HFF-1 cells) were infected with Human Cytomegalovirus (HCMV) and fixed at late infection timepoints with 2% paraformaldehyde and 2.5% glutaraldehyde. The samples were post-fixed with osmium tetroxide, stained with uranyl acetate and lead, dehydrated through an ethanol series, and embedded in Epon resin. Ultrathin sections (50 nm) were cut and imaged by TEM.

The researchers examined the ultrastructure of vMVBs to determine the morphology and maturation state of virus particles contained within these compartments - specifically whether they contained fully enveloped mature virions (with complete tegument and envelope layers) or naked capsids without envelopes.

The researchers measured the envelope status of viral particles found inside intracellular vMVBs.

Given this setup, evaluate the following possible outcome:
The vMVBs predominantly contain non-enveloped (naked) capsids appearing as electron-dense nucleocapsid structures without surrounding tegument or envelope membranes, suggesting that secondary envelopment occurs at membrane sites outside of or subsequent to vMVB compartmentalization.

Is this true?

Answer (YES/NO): NO